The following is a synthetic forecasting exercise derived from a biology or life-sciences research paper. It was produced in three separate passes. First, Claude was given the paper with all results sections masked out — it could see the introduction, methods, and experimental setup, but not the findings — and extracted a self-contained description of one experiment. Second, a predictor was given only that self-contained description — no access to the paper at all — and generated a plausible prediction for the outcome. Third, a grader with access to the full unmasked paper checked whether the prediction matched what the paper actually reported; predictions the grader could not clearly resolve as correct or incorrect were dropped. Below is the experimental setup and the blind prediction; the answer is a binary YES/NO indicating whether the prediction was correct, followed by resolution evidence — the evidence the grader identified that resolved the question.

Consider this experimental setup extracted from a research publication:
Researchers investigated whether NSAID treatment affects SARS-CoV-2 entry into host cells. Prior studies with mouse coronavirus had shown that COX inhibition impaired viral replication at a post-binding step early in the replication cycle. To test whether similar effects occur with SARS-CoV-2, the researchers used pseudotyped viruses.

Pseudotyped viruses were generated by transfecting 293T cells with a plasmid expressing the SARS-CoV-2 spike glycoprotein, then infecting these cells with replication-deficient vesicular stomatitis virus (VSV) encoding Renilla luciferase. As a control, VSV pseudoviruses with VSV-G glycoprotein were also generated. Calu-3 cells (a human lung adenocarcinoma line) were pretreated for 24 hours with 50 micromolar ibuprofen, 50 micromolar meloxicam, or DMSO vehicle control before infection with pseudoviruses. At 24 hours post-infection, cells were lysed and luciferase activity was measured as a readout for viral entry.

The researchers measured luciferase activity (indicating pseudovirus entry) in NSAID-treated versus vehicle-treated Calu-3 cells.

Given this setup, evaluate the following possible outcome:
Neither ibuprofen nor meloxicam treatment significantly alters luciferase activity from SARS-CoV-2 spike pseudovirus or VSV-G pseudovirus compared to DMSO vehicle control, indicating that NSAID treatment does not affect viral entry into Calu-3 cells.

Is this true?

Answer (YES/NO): YES